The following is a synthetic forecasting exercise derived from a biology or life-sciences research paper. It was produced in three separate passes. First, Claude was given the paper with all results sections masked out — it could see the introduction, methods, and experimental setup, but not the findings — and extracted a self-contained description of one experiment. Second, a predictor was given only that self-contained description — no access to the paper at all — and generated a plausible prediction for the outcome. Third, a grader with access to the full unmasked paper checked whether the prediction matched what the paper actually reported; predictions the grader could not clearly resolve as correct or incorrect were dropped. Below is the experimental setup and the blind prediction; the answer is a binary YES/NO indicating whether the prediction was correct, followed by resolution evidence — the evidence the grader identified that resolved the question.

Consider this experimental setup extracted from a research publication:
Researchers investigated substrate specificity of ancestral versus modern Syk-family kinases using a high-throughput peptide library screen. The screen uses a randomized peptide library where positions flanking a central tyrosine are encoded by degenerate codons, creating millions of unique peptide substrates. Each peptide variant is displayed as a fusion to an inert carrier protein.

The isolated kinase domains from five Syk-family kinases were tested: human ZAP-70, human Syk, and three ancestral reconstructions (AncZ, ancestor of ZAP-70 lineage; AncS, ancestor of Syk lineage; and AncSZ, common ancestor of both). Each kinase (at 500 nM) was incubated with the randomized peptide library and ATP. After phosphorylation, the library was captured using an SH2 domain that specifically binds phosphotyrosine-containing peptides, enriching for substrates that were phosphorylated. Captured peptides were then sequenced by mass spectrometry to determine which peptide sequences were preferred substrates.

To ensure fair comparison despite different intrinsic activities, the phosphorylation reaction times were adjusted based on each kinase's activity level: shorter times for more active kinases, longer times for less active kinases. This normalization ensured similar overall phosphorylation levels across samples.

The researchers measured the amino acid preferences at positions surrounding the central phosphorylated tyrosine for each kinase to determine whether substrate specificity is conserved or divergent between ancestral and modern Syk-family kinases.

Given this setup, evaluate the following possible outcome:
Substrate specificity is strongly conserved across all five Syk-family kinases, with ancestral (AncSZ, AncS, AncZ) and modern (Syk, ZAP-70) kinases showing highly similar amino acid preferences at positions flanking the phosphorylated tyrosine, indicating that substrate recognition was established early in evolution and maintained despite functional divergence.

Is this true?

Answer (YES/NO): YES